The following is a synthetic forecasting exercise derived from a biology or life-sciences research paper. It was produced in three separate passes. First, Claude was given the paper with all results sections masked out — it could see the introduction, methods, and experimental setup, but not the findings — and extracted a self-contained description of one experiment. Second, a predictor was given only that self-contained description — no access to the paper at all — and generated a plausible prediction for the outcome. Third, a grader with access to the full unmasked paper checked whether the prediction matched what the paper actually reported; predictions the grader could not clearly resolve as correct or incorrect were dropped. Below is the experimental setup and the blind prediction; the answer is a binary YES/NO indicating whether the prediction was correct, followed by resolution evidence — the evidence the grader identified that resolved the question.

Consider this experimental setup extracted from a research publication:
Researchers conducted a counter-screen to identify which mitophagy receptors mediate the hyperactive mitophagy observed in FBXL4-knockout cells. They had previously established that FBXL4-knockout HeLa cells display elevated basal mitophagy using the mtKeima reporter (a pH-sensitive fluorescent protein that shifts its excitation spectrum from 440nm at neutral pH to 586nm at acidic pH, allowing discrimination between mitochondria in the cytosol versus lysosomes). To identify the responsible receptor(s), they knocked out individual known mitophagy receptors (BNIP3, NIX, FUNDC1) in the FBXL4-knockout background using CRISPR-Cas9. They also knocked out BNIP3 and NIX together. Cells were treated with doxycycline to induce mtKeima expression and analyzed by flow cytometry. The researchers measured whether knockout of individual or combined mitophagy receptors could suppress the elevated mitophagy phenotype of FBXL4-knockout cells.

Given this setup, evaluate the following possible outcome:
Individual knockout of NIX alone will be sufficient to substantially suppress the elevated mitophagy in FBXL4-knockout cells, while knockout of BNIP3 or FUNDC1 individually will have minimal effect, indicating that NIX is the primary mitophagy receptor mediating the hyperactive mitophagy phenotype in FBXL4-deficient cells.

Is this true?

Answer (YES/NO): NO